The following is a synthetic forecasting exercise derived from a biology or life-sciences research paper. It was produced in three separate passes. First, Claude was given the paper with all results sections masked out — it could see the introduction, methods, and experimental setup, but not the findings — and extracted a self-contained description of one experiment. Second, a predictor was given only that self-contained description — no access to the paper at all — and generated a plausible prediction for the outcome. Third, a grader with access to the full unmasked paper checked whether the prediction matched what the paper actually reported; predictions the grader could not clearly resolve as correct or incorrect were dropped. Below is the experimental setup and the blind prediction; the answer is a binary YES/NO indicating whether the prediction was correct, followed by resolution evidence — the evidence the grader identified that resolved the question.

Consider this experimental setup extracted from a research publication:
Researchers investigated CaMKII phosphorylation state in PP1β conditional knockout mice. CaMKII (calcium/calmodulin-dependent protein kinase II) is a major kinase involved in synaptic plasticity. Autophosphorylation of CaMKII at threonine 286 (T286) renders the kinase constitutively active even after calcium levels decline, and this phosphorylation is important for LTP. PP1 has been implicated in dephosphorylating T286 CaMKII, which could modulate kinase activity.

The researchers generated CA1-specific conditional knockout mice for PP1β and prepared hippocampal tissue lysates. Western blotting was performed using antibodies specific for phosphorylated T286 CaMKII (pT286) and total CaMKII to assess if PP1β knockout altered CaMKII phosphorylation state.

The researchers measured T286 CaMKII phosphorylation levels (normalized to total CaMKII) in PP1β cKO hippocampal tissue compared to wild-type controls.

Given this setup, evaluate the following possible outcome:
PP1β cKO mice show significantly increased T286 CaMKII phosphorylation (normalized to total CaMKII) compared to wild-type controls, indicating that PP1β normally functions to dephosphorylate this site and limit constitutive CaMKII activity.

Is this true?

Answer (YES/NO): NO